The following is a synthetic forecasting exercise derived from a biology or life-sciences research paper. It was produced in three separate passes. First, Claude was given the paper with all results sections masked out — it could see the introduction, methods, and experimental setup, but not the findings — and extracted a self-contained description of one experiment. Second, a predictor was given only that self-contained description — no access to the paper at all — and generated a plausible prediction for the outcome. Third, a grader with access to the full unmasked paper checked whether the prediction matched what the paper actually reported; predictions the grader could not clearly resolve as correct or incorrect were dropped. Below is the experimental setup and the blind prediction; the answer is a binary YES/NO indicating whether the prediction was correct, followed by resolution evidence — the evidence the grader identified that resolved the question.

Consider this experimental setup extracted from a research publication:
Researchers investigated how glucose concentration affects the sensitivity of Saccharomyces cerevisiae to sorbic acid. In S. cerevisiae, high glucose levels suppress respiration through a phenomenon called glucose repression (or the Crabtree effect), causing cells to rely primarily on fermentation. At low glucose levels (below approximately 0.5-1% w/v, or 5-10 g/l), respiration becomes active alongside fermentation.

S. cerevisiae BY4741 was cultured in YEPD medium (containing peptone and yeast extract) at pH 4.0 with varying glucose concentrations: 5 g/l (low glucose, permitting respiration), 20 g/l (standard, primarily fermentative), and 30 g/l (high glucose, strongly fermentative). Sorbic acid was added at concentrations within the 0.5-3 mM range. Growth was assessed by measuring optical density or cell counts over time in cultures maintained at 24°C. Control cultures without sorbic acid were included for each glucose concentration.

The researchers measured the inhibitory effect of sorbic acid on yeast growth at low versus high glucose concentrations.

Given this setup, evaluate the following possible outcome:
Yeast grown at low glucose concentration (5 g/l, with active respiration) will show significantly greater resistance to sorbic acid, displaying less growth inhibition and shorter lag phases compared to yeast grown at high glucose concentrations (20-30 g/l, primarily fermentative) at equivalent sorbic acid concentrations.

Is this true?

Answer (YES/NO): NO